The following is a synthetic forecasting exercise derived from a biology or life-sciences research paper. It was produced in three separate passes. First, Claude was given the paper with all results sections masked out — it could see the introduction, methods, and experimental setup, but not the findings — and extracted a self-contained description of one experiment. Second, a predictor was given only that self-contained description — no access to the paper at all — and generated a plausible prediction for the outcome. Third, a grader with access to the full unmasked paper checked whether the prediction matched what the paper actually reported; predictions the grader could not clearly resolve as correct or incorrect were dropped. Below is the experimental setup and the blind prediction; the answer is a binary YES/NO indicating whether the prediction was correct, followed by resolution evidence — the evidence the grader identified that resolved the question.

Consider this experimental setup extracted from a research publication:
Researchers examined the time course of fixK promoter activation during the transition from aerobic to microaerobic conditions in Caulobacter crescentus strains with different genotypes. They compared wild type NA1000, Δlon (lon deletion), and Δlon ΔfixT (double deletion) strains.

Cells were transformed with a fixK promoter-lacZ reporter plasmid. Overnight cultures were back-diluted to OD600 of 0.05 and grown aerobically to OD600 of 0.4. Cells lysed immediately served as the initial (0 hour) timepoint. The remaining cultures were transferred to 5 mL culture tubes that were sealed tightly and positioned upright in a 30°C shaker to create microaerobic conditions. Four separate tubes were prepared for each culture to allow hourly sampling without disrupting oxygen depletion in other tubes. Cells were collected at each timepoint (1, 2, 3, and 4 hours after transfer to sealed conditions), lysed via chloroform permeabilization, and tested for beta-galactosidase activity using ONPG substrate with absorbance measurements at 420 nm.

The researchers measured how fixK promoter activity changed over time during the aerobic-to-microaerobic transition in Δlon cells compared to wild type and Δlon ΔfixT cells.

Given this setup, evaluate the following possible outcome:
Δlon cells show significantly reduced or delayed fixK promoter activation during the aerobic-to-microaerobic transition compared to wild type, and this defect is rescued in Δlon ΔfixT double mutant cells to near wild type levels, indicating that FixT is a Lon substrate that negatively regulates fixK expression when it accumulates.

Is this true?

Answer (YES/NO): NO